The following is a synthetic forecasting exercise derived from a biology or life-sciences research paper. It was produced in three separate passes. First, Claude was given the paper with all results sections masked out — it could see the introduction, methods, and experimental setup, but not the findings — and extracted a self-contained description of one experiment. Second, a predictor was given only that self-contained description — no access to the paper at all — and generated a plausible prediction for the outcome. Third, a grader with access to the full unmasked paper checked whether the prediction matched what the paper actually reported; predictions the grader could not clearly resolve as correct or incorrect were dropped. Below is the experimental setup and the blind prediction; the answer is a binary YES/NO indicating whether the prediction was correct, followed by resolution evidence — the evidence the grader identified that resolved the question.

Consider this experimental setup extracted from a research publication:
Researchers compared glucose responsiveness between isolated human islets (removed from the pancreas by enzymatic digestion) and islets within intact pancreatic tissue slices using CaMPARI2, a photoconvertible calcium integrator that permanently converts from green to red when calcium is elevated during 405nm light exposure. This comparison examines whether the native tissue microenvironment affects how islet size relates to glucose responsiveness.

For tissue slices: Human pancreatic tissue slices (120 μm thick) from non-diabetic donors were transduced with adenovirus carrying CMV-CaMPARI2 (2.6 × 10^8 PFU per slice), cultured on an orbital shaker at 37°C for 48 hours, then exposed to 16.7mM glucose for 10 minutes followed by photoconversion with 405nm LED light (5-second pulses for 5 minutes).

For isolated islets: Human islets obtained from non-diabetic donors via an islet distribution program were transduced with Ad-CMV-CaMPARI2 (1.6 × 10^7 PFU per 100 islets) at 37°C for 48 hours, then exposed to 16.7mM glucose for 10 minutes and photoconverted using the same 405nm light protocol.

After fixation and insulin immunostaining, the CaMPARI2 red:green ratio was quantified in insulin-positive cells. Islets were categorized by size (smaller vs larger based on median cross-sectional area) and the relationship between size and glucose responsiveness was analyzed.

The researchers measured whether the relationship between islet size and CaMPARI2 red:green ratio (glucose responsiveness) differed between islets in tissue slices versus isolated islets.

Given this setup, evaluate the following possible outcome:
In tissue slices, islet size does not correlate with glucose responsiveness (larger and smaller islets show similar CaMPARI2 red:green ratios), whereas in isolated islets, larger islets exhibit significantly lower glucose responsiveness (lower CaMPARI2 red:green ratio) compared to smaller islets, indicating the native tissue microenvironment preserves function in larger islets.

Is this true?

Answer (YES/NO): NO